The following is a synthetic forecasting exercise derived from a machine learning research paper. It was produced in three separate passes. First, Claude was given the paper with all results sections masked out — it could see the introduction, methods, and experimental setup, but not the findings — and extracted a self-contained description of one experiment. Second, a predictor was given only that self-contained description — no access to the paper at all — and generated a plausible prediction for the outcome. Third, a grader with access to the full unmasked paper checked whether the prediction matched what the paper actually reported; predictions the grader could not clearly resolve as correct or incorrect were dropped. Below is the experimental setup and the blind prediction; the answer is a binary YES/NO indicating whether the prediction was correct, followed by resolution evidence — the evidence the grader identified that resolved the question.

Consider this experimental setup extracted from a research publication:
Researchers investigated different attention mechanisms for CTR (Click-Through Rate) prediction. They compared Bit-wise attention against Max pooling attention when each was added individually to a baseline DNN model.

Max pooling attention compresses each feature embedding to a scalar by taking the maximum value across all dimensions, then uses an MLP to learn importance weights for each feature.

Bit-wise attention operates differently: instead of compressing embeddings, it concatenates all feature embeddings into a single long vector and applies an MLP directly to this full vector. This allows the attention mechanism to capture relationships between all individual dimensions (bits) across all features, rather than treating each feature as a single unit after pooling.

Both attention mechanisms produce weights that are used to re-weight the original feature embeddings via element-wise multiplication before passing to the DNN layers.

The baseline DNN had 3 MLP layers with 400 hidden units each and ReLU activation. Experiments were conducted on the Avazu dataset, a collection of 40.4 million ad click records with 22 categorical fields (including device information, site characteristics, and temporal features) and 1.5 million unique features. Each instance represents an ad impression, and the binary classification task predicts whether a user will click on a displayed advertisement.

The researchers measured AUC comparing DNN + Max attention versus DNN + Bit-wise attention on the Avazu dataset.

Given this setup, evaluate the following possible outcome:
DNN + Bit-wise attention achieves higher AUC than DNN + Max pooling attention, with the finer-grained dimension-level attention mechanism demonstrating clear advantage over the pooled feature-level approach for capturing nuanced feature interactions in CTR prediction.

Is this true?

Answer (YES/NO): NO